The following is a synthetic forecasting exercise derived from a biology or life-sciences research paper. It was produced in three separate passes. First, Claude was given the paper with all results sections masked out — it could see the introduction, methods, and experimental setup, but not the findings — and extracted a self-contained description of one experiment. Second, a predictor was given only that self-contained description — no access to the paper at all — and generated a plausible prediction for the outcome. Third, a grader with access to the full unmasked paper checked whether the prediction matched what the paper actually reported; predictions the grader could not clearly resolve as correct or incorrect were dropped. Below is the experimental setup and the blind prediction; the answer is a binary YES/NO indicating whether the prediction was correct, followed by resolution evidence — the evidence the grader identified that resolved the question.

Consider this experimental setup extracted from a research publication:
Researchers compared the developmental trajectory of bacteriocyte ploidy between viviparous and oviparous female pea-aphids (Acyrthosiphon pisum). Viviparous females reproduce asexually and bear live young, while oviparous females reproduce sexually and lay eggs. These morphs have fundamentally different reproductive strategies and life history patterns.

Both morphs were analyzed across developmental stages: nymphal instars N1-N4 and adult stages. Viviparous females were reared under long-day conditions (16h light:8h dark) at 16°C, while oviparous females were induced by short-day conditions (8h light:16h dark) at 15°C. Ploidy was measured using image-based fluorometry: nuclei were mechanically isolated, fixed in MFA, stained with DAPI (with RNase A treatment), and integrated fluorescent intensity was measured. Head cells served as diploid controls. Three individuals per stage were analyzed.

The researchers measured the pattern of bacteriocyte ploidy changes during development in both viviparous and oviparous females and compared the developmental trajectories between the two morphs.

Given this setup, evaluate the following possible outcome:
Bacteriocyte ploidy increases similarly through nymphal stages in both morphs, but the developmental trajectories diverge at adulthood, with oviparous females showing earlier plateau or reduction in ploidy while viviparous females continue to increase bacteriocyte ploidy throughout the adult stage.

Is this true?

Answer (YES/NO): NO